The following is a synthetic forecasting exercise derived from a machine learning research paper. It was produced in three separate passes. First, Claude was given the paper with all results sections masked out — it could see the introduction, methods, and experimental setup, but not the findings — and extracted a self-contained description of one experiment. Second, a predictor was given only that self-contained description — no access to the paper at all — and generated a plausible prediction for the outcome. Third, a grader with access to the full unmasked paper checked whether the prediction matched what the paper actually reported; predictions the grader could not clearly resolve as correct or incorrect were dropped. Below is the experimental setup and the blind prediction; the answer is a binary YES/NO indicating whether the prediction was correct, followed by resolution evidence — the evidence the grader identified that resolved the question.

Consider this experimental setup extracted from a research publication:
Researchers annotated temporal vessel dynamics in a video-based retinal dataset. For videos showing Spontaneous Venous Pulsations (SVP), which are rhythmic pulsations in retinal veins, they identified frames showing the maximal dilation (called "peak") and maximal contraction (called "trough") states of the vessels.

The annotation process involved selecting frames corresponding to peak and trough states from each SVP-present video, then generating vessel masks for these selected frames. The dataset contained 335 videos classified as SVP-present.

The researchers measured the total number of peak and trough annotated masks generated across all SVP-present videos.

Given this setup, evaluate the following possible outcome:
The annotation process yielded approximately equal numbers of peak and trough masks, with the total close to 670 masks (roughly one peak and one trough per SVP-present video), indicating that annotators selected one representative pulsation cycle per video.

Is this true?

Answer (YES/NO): YES